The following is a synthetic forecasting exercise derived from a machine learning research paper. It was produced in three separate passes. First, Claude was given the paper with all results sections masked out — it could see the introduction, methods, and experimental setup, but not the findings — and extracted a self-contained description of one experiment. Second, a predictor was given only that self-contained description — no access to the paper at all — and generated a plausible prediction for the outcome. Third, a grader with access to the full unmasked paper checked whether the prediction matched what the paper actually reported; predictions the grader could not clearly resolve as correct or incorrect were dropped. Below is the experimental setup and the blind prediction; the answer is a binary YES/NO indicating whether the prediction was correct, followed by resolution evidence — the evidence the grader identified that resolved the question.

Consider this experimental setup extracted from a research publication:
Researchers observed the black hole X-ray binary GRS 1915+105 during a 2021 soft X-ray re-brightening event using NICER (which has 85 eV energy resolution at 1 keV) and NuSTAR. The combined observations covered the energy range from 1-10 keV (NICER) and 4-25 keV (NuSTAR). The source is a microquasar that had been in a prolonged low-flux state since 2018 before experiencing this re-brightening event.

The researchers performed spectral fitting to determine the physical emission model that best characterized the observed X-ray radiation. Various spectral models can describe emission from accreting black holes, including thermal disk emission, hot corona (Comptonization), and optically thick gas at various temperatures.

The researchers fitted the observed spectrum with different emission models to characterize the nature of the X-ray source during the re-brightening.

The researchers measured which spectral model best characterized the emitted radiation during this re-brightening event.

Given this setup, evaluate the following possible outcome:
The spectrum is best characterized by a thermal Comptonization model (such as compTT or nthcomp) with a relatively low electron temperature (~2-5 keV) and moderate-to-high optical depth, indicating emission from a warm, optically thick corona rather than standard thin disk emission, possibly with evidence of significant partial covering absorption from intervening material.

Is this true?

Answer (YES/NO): YES